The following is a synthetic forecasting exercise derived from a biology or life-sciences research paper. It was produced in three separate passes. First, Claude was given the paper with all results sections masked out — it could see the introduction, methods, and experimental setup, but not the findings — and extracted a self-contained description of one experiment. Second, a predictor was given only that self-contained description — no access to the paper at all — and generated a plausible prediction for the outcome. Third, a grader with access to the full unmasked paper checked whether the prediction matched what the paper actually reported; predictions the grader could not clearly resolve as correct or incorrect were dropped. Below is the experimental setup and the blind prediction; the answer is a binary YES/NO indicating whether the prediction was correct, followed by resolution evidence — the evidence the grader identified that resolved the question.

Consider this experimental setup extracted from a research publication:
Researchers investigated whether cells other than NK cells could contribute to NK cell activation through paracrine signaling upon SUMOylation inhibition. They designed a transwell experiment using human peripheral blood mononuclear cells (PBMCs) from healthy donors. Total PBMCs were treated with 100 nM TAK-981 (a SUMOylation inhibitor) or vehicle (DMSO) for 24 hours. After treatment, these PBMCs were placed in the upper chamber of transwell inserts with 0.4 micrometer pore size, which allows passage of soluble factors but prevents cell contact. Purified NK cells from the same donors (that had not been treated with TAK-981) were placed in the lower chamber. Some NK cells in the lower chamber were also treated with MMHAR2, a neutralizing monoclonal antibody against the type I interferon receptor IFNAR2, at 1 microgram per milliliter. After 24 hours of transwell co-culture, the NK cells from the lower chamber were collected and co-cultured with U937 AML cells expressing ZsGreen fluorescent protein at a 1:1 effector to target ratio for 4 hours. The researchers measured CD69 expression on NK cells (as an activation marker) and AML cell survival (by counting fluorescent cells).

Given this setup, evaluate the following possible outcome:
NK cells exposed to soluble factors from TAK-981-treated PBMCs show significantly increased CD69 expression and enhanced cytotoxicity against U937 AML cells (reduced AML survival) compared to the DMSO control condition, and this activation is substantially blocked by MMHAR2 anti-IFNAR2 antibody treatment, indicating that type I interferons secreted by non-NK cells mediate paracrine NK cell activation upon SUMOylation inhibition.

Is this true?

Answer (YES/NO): YES